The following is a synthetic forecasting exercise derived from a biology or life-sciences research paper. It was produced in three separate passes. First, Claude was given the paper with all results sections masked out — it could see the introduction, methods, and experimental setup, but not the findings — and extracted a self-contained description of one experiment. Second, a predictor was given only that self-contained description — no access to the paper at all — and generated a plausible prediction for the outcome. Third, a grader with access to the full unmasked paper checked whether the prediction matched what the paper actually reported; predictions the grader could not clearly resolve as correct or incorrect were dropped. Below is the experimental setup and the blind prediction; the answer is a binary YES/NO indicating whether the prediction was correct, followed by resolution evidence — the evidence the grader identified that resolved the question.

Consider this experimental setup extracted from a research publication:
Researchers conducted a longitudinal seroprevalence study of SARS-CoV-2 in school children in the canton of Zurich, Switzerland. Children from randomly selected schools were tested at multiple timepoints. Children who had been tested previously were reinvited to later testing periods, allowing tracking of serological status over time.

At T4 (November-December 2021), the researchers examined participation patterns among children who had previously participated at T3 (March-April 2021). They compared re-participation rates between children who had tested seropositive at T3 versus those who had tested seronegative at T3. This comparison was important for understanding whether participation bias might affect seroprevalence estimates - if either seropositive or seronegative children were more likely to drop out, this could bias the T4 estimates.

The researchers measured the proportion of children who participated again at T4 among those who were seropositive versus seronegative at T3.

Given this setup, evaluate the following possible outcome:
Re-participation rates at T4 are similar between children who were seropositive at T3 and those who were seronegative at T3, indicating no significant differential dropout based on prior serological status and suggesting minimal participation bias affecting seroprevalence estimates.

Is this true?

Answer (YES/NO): YES